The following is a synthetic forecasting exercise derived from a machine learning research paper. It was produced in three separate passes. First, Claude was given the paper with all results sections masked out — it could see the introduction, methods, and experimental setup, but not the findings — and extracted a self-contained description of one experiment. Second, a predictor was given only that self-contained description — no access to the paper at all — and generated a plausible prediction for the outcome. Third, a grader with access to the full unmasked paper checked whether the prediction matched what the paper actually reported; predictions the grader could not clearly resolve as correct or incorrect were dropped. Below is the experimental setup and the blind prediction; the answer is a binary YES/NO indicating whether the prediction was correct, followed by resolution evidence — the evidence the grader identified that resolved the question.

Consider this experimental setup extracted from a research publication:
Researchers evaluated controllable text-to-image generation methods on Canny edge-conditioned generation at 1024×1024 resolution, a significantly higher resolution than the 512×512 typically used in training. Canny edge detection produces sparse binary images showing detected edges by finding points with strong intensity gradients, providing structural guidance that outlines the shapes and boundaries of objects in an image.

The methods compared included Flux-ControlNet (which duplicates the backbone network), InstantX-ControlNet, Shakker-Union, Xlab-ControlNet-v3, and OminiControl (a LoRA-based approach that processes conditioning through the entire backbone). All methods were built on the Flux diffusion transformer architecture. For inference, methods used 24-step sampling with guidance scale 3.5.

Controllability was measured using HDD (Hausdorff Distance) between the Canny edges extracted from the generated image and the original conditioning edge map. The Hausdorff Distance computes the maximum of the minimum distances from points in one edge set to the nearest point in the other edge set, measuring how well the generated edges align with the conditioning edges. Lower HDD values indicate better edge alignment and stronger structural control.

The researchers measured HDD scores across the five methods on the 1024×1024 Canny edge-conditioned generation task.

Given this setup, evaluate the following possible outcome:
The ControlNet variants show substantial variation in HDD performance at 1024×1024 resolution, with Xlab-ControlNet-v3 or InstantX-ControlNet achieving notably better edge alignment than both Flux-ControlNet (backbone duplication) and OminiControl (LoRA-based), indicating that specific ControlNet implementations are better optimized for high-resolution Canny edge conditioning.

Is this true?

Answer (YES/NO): NO